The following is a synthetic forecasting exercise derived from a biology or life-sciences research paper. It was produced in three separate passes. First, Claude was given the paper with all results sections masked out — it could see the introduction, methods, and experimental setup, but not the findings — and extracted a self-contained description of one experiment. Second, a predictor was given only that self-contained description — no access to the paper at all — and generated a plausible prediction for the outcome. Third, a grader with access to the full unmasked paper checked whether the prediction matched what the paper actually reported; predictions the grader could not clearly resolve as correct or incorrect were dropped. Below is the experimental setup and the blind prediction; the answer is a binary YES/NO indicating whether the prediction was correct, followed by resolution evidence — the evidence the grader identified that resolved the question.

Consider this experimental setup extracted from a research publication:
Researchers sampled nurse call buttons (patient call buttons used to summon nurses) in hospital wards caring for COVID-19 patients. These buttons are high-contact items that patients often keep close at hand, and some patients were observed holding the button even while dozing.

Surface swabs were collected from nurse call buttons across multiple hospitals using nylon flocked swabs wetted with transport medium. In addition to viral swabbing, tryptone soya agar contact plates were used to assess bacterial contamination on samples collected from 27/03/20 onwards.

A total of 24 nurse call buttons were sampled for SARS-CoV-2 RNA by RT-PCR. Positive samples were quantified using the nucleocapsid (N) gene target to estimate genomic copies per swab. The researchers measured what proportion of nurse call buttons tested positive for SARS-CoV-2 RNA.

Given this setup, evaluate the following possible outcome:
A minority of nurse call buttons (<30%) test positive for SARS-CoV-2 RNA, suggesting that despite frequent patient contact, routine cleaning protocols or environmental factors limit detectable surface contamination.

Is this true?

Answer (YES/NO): YES